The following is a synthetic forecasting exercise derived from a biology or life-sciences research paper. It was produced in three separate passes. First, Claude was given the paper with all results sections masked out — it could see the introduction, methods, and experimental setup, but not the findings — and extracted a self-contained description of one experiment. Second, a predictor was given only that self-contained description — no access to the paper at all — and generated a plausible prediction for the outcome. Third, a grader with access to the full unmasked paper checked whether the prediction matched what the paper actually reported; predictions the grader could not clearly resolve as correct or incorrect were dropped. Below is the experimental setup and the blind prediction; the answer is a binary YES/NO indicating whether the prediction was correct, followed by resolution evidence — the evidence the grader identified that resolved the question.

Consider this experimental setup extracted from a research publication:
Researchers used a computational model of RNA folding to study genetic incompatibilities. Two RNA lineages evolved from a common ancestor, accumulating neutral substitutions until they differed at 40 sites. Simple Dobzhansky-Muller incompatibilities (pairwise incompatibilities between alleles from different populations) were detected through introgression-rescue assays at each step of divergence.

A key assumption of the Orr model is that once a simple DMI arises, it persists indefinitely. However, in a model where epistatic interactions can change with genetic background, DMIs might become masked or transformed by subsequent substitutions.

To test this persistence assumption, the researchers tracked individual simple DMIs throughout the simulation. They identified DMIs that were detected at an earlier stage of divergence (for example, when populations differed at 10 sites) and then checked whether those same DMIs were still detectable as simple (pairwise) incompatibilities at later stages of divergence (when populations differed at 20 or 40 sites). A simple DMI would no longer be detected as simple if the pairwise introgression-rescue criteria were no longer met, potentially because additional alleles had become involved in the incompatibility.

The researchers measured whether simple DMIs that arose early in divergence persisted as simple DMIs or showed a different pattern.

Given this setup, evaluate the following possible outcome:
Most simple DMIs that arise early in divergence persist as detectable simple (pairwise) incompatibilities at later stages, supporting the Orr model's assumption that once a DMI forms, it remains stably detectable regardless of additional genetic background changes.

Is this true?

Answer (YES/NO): NO